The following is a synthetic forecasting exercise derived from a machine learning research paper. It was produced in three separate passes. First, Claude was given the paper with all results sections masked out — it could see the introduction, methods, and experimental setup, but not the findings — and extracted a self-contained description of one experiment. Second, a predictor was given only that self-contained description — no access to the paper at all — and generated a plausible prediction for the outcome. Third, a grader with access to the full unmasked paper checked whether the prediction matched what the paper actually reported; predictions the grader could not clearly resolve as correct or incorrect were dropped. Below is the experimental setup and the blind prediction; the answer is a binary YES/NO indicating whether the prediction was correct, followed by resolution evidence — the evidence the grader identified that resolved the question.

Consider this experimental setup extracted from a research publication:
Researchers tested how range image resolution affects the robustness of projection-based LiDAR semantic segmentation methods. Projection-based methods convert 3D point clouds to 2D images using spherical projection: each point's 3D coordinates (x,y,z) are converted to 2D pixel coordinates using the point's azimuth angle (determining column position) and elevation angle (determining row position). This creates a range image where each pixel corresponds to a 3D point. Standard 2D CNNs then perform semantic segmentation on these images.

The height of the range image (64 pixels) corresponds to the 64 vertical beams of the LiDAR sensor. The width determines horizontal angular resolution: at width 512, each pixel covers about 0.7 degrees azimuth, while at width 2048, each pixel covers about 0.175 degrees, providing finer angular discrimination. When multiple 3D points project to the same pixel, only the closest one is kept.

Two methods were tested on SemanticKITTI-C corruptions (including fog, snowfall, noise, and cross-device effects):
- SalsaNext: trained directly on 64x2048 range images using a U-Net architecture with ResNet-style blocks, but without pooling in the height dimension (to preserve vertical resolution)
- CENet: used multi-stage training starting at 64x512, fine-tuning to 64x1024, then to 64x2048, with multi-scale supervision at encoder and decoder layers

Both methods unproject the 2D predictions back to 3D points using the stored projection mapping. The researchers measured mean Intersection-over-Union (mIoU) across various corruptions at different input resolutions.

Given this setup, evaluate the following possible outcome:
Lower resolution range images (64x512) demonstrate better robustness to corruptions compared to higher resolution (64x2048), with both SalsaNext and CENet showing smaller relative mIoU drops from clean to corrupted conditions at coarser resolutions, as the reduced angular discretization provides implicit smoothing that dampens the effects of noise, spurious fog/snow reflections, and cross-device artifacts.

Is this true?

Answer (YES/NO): NO